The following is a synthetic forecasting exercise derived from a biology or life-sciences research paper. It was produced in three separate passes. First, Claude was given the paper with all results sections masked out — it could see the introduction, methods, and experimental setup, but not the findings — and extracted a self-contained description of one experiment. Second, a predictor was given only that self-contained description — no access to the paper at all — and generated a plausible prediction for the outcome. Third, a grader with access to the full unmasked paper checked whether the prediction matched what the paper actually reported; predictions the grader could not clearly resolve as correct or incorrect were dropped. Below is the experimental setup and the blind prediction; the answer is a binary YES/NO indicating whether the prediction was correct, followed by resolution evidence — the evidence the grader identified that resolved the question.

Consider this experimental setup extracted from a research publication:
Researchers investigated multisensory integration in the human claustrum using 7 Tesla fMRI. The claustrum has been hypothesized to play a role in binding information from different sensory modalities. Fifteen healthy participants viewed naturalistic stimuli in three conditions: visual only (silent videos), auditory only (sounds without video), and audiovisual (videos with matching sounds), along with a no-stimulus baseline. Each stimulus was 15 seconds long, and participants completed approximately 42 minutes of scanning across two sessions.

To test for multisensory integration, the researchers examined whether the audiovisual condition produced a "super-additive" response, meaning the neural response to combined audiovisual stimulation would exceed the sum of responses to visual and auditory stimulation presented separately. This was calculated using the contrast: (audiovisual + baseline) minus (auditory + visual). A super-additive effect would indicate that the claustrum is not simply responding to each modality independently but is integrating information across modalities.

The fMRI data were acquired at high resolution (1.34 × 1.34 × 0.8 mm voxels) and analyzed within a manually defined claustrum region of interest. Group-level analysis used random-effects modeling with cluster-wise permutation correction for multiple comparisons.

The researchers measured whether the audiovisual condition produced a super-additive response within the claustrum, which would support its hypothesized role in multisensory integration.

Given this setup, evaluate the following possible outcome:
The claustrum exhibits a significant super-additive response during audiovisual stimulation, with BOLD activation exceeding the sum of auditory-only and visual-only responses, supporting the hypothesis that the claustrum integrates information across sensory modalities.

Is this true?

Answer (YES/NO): NO